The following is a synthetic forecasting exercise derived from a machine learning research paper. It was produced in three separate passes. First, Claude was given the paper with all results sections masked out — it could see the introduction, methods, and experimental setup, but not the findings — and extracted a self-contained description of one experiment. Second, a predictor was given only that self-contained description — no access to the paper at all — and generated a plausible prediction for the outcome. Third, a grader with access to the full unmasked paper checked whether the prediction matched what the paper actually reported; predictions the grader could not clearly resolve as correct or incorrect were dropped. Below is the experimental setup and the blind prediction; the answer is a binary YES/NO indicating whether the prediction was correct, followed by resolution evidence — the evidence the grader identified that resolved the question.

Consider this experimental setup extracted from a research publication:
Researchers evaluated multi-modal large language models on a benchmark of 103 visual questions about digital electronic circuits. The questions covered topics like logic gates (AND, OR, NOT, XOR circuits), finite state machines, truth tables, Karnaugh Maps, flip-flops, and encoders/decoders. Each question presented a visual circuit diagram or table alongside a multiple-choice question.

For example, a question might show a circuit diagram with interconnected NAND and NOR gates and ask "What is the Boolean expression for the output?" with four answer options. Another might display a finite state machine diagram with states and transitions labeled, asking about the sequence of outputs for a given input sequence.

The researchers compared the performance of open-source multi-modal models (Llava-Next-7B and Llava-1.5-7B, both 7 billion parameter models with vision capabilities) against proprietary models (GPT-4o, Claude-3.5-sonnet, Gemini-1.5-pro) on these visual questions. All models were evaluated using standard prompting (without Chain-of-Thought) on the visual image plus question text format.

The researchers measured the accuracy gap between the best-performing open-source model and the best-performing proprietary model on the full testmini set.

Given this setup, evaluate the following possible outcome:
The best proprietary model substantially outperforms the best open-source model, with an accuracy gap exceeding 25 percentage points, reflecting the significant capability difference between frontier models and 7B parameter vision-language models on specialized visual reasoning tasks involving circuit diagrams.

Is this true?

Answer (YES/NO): YES